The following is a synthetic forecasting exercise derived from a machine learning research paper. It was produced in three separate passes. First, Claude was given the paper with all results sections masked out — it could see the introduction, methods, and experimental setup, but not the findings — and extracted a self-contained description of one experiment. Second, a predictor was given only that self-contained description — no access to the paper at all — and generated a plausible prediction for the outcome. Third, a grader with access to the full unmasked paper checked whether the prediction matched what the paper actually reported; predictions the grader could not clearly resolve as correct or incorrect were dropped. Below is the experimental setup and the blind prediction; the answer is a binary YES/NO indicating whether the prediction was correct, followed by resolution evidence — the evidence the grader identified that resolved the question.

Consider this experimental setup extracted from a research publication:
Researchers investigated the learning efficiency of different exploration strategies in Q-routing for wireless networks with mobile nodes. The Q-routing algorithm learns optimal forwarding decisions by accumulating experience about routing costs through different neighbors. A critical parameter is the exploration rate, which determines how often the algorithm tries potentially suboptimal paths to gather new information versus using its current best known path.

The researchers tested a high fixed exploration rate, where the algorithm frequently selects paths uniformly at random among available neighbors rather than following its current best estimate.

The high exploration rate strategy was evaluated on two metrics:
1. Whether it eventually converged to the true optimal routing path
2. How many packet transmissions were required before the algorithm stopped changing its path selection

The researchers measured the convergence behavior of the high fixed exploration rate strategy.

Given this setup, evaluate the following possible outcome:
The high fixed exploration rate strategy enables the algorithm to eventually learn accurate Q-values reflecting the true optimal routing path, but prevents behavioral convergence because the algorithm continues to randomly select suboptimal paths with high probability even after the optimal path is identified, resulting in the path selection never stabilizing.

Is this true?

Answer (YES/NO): NO